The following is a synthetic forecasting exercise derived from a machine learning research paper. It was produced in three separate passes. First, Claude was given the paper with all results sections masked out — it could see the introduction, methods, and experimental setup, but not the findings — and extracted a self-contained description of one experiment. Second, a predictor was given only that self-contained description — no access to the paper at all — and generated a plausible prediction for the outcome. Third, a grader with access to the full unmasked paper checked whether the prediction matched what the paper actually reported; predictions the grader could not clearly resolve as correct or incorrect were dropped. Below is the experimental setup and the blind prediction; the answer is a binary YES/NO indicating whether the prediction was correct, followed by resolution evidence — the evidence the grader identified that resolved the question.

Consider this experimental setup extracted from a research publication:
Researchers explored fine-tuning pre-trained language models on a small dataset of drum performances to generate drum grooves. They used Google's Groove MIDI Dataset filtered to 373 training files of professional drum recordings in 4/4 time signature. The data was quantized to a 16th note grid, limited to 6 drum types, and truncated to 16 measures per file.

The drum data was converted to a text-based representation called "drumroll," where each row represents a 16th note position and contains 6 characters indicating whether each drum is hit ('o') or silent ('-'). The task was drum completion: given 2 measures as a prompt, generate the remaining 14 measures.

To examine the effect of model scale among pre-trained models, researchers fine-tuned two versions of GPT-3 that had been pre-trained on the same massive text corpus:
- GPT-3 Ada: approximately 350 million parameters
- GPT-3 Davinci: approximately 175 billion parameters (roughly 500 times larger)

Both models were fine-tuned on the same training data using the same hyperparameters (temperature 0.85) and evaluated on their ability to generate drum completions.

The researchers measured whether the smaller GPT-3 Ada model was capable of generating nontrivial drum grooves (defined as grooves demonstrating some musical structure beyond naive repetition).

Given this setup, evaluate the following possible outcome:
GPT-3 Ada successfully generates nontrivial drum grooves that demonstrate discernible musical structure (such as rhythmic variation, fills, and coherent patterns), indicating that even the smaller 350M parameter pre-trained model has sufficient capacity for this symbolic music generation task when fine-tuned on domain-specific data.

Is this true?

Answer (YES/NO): YES